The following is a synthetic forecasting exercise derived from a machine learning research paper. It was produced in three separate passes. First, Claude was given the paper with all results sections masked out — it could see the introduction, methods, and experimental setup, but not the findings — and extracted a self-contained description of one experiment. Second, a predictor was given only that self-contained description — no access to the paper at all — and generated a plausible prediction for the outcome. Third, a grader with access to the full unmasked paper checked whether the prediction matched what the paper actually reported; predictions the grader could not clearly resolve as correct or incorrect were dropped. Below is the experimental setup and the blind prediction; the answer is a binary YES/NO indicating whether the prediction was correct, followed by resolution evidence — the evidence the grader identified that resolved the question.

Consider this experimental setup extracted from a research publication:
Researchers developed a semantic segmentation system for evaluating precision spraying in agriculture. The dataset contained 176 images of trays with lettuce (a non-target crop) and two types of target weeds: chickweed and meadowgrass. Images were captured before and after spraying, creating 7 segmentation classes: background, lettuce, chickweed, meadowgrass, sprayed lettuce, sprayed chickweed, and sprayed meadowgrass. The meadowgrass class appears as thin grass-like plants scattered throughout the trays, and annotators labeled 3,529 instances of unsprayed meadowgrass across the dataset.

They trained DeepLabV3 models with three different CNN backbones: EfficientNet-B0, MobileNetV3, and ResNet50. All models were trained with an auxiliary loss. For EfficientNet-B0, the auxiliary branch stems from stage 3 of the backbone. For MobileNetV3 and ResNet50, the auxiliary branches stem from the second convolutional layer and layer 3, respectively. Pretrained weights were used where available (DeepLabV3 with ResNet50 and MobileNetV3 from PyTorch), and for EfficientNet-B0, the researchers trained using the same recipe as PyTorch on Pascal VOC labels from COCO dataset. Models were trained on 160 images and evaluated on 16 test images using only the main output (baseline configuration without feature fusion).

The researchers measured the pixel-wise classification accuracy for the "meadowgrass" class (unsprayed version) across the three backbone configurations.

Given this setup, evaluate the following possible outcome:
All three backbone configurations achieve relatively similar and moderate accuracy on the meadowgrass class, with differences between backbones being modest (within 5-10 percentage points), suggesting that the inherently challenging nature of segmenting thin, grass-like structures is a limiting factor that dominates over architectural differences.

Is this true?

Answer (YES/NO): NO